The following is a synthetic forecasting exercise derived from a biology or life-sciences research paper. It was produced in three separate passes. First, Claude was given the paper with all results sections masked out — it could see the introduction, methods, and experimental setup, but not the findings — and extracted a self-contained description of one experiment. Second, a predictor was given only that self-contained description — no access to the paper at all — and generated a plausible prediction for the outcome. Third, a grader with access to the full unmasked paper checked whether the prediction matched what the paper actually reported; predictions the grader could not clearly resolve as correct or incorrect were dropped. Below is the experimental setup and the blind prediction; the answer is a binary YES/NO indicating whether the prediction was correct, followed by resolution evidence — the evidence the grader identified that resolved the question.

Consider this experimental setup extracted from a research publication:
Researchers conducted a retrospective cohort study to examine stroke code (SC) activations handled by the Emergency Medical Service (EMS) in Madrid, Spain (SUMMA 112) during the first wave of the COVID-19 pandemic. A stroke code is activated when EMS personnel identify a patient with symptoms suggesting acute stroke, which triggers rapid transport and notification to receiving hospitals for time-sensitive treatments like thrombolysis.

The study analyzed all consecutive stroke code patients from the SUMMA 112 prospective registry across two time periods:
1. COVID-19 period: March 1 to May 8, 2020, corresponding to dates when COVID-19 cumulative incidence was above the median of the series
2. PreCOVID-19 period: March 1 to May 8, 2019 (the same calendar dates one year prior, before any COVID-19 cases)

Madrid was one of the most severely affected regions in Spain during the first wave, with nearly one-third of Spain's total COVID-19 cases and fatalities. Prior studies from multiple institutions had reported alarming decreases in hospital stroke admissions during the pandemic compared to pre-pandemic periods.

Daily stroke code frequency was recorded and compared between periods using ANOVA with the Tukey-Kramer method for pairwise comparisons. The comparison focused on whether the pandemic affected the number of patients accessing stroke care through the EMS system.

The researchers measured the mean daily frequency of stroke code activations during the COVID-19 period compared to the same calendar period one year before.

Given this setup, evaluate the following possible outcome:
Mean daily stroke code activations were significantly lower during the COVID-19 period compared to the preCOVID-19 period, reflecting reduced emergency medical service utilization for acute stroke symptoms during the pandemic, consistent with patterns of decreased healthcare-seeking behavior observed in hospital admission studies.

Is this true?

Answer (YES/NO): NO